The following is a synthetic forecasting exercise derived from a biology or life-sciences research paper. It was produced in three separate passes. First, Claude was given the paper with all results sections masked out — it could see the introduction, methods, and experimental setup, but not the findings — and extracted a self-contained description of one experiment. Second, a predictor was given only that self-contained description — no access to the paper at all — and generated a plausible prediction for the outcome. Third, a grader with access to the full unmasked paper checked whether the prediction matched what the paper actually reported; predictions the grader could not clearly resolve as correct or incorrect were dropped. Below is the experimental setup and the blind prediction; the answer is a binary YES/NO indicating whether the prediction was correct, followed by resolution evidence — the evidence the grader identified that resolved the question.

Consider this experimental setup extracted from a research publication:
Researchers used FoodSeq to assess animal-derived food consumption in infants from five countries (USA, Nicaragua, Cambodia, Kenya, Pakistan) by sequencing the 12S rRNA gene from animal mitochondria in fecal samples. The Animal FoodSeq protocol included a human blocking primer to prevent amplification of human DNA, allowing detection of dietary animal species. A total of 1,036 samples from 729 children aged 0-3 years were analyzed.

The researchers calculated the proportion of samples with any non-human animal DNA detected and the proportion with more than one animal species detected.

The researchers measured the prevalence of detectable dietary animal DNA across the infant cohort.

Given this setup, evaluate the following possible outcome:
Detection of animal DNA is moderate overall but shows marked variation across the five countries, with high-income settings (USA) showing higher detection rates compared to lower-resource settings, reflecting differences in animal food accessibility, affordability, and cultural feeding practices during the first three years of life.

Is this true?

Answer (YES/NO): NO